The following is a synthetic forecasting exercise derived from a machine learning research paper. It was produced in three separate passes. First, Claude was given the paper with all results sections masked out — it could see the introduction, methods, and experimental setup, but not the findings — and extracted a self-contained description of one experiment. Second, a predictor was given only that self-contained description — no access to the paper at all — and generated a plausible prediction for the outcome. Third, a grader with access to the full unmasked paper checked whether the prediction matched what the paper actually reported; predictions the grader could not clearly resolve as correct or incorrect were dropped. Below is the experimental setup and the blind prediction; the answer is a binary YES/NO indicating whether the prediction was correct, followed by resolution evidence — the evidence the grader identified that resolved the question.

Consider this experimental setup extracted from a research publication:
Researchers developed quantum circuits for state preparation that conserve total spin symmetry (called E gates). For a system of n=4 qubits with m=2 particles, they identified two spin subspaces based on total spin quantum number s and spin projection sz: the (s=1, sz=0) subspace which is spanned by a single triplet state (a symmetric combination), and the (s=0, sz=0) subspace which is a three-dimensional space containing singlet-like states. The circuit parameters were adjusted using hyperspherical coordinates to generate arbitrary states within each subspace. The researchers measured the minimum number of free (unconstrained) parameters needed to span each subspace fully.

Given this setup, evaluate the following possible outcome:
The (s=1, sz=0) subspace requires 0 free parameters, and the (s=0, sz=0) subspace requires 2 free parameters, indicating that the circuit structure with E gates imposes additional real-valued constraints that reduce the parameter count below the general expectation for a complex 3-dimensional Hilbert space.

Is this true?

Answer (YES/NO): YES